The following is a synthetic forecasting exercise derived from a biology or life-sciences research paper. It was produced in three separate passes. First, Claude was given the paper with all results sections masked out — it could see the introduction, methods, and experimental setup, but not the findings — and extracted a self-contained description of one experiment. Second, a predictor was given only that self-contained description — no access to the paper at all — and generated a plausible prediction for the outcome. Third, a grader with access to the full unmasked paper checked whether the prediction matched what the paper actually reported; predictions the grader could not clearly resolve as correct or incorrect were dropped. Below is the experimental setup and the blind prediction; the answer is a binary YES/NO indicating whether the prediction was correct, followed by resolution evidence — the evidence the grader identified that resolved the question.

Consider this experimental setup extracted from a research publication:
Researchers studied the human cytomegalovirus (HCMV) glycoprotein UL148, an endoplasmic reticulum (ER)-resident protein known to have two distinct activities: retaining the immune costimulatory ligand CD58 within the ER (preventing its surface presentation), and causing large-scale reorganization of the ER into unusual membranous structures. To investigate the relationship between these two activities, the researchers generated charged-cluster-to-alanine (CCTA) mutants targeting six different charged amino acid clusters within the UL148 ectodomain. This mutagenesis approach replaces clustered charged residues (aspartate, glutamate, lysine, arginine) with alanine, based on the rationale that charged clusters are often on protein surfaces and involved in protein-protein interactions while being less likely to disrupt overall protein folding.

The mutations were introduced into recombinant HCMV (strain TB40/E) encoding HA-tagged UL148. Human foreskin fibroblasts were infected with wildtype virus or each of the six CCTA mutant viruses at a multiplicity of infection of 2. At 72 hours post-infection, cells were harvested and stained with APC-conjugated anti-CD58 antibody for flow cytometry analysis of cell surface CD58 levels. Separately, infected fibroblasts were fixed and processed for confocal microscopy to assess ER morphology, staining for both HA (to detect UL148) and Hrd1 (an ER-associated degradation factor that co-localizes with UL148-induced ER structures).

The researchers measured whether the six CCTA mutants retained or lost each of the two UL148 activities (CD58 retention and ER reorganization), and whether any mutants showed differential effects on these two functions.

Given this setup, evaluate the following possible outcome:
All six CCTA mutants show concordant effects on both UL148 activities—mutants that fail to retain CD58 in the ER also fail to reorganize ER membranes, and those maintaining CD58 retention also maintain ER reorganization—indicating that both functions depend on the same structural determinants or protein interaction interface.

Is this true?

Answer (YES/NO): NO